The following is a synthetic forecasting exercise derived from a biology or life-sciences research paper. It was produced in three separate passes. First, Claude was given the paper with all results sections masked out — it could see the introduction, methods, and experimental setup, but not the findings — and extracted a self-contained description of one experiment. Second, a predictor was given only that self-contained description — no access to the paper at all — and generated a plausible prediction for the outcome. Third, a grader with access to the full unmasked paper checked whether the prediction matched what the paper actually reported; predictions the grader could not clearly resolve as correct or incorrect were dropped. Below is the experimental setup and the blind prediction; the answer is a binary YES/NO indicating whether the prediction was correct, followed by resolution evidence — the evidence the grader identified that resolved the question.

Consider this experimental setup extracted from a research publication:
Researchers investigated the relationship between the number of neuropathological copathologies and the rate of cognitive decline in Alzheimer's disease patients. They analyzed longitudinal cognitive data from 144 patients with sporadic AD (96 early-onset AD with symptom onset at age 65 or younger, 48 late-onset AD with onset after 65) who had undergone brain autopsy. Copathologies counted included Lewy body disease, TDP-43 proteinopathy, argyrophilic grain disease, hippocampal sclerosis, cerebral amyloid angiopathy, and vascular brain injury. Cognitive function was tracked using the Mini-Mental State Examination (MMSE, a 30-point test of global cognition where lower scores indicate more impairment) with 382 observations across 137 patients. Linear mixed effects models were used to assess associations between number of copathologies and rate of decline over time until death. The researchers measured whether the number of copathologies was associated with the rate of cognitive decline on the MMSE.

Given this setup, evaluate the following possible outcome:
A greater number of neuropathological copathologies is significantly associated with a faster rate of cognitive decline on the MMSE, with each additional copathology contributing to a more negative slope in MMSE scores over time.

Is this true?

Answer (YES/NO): NO